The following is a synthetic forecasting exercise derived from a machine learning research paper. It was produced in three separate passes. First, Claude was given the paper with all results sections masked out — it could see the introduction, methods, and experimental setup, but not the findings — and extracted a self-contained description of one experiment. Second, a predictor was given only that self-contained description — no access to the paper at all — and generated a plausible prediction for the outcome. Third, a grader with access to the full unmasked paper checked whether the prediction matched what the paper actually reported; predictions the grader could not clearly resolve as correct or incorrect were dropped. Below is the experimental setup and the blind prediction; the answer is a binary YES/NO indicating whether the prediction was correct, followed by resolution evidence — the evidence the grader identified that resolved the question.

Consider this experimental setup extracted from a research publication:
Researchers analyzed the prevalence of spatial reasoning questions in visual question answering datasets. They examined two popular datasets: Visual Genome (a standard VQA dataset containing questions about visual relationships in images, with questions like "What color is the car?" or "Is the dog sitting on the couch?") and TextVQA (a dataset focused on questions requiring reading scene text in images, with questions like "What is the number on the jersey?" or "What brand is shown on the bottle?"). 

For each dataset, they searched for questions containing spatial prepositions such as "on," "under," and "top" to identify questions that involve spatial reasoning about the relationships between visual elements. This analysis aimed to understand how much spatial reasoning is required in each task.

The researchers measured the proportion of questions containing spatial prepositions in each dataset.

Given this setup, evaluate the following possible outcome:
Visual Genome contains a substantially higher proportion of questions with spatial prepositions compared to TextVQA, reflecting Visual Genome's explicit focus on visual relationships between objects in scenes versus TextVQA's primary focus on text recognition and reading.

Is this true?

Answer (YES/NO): NO